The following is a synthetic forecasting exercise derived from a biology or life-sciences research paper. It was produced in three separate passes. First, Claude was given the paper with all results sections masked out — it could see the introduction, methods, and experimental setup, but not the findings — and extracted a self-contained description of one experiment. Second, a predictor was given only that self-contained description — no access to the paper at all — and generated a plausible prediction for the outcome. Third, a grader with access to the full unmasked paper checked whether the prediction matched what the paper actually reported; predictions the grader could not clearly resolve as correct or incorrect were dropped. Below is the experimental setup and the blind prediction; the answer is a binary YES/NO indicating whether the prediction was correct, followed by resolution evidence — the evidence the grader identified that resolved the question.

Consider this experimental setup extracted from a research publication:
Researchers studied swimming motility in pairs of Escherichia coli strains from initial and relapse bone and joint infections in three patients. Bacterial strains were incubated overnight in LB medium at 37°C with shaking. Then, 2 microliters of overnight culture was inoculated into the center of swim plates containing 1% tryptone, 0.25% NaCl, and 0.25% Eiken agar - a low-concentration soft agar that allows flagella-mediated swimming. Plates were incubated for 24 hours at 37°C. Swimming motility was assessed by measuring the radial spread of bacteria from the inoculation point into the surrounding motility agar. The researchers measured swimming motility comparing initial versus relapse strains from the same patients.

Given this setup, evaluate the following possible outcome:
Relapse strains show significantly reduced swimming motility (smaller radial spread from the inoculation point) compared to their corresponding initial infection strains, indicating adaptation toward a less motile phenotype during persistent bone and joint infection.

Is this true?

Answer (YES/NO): NO